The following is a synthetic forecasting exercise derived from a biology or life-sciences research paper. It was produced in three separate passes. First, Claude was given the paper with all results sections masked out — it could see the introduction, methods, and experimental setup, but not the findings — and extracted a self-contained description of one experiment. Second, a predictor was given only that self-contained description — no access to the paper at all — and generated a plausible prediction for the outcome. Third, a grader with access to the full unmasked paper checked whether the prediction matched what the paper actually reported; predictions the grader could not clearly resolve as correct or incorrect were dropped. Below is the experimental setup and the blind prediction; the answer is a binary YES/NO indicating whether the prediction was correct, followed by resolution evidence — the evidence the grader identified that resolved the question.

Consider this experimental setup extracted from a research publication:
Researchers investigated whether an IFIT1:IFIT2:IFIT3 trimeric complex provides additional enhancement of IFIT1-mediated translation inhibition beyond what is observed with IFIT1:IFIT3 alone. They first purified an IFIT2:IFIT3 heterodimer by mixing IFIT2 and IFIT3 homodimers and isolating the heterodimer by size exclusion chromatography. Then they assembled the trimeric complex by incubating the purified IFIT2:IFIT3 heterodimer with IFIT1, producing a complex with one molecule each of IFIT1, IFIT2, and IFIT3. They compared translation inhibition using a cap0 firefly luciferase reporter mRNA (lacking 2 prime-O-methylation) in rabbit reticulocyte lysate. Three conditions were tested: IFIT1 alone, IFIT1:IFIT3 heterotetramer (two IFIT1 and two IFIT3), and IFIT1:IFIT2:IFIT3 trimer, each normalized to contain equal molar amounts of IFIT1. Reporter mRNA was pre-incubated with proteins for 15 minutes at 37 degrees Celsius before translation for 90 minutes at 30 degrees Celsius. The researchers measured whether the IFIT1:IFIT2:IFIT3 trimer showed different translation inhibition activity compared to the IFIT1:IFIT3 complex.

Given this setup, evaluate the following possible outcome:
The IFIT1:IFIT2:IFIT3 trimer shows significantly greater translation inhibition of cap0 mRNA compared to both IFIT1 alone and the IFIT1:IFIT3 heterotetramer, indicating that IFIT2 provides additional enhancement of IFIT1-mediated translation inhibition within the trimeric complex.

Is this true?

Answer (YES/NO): NO